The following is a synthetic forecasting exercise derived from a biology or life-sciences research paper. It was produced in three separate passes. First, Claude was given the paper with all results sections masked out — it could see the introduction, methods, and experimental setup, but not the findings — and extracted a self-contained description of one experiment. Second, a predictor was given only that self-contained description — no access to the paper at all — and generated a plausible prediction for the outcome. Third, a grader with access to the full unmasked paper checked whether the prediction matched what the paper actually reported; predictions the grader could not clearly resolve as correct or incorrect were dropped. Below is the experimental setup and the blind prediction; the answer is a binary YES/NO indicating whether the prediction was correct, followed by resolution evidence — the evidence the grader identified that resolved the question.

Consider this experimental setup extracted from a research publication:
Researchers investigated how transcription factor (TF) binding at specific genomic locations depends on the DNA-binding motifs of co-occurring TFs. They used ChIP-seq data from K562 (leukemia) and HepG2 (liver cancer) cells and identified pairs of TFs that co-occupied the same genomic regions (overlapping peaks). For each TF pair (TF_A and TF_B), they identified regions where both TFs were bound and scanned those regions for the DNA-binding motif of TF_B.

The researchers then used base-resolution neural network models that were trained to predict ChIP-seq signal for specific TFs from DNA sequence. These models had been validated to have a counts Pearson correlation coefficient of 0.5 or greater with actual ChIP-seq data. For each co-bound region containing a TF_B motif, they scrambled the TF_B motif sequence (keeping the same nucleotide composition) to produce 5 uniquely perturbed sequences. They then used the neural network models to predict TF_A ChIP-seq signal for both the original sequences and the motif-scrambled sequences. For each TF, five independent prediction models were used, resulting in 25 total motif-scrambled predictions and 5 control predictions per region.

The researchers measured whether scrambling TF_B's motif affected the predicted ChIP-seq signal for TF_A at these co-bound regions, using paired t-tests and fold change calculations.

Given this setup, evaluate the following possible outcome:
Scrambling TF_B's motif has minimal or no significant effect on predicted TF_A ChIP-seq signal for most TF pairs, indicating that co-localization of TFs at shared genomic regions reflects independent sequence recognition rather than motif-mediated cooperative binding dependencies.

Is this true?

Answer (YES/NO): NO